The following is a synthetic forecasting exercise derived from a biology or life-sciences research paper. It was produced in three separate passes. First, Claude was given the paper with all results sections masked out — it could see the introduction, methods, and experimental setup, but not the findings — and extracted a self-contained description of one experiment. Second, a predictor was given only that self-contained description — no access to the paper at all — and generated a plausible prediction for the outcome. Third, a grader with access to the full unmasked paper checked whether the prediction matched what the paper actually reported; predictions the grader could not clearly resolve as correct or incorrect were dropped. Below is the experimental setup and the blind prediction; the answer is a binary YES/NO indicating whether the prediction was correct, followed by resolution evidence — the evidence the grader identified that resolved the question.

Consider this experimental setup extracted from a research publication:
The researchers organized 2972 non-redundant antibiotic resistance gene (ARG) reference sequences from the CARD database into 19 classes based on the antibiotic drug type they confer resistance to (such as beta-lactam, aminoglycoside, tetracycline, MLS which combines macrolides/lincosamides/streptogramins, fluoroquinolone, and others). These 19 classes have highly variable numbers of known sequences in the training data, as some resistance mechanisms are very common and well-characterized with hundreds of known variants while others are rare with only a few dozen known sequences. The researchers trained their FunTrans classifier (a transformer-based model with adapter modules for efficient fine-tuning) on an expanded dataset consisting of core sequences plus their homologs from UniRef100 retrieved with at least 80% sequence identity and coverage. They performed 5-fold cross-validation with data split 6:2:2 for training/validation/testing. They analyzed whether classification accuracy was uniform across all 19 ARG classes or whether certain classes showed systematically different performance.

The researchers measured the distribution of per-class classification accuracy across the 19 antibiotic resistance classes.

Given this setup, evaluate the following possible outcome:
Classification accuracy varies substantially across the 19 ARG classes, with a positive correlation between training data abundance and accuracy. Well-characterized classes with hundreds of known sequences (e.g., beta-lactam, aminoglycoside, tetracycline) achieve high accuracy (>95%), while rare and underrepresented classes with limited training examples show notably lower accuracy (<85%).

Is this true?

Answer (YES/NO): NO